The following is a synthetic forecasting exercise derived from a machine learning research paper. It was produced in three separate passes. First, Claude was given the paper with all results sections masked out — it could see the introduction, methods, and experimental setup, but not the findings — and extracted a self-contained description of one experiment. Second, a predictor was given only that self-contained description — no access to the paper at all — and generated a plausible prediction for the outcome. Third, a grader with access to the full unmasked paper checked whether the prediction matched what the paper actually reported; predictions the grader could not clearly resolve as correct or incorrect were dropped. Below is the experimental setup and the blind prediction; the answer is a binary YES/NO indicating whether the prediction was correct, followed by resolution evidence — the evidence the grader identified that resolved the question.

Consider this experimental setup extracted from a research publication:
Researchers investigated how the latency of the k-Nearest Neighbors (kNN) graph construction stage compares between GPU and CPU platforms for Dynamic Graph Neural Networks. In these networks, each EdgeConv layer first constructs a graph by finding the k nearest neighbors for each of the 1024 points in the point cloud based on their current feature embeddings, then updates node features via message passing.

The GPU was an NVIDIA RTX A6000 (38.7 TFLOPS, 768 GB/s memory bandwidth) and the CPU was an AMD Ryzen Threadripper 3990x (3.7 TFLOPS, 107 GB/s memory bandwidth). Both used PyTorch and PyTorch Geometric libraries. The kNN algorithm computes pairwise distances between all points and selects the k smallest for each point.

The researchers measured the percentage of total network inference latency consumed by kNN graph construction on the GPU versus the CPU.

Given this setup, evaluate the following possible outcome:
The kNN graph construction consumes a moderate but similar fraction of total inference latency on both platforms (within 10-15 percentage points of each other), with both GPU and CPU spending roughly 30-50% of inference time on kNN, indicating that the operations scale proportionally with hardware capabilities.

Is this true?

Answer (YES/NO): NO